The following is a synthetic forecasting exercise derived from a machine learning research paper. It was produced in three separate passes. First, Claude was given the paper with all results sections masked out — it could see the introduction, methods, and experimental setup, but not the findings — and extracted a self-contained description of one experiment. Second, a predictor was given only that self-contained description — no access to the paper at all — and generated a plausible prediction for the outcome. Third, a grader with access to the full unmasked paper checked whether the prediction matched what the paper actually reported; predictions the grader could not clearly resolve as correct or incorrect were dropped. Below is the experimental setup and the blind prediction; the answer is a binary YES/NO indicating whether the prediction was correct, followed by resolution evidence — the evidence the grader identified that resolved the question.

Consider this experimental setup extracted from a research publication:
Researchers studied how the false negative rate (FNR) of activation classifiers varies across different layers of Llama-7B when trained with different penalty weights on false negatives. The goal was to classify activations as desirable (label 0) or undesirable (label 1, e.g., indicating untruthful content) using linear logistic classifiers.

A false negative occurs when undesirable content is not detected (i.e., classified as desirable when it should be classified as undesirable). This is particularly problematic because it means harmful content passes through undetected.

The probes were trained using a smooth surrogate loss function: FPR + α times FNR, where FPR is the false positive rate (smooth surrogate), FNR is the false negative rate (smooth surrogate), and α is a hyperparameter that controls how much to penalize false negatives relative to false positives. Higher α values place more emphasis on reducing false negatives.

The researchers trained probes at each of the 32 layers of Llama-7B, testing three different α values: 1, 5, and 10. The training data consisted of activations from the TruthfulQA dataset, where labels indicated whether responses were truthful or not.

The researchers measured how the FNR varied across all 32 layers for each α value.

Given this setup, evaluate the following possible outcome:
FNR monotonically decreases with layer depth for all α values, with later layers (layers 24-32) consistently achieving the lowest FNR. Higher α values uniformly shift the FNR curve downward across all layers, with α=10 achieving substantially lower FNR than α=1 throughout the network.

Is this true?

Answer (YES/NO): NO